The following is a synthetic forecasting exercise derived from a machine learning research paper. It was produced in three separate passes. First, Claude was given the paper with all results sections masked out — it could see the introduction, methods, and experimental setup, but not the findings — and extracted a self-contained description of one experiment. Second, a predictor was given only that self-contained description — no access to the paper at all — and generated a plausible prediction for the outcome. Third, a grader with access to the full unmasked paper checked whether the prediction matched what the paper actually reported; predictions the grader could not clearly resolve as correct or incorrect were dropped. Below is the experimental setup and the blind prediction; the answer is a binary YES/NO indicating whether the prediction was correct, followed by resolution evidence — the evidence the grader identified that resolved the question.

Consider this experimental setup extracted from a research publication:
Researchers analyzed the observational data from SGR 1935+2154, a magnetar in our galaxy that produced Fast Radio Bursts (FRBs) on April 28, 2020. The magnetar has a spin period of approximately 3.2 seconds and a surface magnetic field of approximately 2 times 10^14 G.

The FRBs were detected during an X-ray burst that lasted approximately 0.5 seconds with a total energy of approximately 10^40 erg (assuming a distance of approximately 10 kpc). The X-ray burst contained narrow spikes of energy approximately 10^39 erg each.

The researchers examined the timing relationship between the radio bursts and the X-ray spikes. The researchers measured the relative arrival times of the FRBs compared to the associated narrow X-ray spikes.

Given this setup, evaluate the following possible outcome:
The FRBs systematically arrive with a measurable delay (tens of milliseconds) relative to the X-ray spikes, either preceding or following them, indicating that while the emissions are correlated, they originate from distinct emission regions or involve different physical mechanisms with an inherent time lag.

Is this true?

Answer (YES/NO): NO